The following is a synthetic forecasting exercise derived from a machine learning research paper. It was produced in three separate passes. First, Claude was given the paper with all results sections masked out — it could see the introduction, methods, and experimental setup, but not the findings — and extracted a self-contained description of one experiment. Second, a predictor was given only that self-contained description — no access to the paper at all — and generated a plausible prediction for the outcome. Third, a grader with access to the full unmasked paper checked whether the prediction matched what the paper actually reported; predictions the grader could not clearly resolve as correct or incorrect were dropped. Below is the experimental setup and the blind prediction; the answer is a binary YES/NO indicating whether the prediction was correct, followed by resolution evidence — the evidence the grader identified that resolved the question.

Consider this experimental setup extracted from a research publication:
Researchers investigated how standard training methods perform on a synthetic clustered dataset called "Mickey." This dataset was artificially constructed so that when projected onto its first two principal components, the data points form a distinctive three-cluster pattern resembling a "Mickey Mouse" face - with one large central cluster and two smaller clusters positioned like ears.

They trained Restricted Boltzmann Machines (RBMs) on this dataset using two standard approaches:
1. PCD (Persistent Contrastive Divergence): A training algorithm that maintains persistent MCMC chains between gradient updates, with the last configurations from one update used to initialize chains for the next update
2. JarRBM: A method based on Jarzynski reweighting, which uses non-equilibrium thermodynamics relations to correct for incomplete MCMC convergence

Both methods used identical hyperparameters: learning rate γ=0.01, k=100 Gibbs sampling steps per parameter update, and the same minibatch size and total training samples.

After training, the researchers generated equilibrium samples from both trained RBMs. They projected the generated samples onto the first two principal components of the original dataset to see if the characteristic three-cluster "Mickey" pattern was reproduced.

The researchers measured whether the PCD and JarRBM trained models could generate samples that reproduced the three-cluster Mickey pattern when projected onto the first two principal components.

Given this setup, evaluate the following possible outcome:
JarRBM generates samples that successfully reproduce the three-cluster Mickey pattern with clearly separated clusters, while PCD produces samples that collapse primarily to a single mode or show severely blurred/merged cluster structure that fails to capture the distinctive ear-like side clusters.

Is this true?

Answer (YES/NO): NO